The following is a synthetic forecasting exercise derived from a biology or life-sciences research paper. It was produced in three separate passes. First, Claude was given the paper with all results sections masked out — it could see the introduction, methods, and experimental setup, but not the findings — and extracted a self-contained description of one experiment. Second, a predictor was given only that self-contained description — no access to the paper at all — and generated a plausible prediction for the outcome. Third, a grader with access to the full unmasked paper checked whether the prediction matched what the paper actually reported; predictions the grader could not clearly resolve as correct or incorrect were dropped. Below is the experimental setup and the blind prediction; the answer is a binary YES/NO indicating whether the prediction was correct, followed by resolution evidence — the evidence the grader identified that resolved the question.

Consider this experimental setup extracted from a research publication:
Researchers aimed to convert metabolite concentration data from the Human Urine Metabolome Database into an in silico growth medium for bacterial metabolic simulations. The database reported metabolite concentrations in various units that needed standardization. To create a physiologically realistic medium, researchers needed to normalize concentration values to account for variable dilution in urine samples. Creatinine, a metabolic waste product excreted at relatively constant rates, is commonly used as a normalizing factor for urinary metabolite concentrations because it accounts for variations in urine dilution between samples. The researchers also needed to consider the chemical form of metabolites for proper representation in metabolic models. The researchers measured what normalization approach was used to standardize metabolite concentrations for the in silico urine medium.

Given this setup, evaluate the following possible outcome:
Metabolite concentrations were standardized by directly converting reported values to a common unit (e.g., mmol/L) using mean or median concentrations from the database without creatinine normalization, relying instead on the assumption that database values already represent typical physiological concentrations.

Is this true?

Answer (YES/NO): NO